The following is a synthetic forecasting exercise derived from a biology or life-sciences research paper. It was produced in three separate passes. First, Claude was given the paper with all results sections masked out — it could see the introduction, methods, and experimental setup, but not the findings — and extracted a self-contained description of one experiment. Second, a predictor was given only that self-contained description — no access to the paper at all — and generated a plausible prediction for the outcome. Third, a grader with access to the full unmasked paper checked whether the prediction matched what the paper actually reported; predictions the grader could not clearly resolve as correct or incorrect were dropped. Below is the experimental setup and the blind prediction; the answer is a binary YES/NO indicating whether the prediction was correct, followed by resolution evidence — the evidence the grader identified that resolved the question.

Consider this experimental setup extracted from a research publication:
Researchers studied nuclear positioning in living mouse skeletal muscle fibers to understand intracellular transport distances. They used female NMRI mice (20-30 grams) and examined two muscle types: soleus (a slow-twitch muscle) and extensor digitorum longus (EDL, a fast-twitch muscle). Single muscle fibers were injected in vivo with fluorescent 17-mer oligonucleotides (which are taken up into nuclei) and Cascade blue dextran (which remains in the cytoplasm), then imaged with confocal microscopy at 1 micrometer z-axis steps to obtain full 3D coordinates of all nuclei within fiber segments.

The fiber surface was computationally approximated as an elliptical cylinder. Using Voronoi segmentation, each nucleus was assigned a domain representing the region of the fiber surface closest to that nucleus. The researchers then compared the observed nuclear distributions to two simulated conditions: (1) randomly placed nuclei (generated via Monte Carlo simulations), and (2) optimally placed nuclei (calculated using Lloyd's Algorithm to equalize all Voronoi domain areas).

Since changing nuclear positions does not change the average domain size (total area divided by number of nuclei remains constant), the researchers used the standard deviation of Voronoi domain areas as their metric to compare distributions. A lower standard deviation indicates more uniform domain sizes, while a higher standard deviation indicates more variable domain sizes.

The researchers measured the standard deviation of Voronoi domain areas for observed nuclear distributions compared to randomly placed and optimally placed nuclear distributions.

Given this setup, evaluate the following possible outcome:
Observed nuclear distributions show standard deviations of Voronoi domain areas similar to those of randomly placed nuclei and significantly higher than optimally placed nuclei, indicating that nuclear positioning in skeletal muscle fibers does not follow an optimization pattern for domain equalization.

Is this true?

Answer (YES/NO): NO